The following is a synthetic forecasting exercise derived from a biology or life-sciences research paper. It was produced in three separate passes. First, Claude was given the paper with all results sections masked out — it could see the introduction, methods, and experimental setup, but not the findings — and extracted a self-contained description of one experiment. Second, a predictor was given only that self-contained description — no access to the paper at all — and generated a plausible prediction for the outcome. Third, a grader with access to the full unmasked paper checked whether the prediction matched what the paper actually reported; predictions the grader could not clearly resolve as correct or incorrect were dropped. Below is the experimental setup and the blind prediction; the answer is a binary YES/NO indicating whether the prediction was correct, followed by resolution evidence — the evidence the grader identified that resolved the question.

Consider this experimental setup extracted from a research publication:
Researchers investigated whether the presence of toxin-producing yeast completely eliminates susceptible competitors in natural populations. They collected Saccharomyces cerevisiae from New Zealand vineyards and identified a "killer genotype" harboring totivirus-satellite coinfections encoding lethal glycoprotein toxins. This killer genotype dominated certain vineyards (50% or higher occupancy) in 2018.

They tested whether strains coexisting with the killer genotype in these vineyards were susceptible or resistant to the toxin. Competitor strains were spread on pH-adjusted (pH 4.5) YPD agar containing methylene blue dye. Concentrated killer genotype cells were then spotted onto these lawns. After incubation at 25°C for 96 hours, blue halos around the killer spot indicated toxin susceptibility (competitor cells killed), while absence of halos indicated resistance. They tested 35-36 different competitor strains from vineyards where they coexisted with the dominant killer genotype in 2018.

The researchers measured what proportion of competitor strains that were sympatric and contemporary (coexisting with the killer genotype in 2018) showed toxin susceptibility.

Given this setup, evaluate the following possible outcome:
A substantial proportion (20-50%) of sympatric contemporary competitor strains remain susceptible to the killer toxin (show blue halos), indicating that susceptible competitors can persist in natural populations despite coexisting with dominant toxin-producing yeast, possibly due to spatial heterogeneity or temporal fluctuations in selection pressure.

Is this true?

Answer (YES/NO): NO